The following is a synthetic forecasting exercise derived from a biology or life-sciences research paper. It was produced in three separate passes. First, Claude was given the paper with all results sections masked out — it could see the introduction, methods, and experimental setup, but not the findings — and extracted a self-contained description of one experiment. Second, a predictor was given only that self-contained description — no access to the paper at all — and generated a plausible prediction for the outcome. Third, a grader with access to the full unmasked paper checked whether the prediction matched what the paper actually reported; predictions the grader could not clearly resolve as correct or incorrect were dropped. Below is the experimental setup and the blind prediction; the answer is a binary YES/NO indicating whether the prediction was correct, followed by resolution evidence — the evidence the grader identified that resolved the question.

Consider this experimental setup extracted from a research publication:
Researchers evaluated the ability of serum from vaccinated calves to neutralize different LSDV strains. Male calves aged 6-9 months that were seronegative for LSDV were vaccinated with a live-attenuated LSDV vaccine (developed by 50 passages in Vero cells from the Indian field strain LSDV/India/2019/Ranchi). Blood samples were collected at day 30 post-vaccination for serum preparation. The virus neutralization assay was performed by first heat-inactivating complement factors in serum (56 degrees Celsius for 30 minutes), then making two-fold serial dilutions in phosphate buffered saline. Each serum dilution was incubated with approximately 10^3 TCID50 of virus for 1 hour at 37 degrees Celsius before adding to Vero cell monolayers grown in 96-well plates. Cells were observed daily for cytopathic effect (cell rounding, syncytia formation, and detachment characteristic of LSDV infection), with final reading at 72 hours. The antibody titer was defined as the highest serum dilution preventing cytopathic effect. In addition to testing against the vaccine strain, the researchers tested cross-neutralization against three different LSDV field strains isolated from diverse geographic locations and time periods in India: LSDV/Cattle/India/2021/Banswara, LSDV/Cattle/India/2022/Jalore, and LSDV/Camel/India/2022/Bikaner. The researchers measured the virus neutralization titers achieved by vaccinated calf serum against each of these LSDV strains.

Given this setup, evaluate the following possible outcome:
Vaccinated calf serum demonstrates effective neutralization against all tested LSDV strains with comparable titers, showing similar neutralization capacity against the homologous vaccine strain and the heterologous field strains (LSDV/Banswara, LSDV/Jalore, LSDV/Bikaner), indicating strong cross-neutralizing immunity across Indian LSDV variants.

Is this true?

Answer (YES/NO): YES